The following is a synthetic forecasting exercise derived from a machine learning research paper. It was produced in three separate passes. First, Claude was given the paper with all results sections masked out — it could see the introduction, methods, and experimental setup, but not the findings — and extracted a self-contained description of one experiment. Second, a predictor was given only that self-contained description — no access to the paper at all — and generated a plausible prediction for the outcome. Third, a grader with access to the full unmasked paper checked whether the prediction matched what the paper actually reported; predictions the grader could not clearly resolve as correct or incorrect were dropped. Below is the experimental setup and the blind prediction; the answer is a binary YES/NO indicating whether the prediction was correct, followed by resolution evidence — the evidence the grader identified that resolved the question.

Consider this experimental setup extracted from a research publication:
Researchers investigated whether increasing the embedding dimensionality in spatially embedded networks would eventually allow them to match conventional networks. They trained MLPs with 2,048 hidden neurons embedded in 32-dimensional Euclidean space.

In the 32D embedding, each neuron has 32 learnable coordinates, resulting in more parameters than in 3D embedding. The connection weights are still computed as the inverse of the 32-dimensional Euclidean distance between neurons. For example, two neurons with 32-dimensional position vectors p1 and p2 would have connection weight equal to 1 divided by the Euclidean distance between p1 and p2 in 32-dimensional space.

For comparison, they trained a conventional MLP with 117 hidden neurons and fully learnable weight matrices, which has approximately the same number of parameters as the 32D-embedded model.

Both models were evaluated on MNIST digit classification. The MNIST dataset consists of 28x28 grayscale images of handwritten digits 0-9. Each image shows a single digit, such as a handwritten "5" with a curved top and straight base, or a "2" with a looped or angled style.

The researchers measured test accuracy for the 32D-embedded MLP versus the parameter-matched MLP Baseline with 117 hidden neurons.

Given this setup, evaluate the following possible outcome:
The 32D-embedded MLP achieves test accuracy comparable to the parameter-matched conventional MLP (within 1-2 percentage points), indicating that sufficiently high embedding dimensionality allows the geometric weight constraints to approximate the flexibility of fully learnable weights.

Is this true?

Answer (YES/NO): NO